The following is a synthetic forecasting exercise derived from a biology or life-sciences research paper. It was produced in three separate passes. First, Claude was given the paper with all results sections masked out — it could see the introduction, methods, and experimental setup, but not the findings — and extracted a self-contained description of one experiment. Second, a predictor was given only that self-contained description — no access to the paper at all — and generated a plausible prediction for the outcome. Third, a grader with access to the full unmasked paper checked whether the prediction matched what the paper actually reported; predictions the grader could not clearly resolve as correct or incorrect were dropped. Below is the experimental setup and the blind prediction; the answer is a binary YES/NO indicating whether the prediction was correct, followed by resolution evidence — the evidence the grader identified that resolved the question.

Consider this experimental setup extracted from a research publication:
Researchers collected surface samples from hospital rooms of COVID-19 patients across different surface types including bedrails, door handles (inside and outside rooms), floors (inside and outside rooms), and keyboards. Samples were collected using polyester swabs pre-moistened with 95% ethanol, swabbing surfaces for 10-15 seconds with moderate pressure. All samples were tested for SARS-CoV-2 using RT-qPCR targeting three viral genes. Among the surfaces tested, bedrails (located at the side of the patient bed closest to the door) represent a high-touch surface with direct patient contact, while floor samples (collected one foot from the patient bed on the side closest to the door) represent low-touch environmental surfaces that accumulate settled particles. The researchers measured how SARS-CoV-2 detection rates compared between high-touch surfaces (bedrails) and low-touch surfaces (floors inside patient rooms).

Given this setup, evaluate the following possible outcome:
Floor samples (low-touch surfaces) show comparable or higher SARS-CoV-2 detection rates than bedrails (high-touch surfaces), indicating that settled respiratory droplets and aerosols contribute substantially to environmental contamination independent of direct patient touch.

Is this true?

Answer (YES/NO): YES